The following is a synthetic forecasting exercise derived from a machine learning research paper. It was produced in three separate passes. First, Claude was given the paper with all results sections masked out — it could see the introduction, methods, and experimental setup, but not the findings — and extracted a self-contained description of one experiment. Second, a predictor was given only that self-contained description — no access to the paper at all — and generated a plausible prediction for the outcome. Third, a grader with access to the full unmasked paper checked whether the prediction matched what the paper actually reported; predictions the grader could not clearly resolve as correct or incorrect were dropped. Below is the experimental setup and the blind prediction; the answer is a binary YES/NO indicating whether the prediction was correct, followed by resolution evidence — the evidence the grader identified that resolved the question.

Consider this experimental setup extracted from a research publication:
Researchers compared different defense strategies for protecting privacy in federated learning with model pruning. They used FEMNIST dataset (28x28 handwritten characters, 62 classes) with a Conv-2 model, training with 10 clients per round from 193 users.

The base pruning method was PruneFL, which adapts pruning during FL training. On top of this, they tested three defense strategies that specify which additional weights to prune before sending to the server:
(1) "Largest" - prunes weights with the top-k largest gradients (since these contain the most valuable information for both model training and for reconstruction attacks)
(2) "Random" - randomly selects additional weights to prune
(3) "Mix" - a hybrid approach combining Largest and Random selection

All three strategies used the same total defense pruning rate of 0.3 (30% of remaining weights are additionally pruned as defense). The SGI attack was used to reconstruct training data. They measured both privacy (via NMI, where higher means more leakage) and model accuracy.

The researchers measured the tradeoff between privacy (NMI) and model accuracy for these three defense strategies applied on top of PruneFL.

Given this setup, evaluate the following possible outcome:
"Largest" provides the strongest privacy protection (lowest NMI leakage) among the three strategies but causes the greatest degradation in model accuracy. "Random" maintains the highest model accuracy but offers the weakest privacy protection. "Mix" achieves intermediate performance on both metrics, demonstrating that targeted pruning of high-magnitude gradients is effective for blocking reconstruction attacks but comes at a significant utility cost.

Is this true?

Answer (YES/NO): YES